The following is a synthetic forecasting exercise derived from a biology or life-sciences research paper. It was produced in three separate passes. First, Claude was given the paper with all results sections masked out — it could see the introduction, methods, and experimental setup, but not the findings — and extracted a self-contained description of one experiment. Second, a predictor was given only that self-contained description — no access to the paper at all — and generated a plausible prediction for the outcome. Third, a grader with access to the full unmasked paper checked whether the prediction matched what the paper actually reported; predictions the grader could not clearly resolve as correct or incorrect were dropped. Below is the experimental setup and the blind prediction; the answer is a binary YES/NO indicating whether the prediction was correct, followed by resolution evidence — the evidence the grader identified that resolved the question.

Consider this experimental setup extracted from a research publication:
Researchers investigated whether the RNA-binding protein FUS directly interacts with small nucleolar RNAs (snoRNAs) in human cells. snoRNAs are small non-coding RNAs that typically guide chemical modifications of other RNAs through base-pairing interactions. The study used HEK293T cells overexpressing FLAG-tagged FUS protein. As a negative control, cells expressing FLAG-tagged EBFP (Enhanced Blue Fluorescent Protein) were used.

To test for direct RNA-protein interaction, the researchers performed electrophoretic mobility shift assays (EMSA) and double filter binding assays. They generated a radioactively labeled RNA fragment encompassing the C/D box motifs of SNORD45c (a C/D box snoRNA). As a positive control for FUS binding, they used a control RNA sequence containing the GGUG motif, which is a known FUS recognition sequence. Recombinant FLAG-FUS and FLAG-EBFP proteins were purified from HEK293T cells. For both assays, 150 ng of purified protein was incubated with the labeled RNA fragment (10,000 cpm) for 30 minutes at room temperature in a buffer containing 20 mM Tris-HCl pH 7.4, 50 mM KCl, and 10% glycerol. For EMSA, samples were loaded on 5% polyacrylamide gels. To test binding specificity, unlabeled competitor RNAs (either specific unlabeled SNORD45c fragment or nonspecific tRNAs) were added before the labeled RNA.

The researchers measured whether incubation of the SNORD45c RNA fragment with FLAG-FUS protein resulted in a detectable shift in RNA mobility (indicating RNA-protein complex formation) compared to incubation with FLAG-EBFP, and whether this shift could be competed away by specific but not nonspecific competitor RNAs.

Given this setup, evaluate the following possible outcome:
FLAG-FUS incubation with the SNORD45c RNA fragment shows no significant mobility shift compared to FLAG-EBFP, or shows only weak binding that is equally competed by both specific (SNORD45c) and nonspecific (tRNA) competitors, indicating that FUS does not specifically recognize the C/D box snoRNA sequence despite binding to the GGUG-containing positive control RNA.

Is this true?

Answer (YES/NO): NO